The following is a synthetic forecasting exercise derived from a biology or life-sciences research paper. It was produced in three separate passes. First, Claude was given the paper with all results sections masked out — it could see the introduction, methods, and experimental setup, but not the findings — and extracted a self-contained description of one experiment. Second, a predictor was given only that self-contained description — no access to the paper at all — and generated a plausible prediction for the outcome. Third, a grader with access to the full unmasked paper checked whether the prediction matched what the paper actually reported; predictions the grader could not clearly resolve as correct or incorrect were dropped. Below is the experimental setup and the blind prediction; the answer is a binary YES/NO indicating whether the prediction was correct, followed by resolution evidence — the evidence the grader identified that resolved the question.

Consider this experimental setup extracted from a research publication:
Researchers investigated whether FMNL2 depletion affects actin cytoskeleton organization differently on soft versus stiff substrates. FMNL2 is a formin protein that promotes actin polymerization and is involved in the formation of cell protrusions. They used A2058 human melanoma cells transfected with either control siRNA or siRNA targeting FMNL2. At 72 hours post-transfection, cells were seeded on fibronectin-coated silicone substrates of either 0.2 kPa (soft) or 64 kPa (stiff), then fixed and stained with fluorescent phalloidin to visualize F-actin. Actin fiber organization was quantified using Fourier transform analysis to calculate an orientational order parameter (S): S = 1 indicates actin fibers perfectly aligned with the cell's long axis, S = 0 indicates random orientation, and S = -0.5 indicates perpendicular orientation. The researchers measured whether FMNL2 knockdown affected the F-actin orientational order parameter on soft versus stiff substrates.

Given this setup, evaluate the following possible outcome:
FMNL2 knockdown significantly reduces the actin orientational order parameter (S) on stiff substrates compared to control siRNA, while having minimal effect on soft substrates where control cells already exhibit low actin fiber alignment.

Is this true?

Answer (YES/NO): NO